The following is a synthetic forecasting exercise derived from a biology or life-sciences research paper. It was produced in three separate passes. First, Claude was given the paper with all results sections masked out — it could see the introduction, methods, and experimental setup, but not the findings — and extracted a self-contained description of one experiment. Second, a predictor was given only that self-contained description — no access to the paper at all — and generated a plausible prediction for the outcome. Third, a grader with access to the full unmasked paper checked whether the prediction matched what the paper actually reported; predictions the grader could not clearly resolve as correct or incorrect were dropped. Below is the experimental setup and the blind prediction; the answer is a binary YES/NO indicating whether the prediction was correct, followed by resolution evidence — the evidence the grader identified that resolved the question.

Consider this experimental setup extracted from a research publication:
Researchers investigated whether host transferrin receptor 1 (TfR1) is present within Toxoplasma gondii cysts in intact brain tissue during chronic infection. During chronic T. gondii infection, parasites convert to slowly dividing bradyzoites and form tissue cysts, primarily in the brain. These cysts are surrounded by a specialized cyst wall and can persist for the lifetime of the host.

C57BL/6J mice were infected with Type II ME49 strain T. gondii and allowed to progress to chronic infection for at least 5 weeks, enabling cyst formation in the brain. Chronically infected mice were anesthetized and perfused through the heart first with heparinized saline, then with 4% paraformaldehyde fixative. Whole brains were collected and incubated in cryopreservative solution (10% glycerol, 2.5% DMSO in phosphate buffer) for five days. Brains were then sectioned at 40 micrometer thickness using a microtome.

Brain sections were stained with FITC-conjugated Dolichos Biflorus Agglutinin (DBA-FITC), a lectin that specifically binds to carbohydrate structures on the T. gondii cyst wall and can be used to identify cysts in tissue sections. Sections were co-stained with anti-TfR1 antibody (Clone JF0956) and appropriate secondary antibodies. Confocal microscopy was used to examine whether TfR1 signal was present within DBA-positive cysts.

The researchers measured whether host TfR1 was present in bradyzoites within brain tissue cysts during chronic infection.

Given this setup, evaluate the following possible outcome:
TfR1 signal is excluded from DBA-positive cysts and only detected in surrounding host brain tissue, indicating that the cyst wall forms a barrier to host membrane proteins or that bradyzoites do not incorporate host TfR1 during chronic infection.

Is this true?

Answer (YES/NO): YES